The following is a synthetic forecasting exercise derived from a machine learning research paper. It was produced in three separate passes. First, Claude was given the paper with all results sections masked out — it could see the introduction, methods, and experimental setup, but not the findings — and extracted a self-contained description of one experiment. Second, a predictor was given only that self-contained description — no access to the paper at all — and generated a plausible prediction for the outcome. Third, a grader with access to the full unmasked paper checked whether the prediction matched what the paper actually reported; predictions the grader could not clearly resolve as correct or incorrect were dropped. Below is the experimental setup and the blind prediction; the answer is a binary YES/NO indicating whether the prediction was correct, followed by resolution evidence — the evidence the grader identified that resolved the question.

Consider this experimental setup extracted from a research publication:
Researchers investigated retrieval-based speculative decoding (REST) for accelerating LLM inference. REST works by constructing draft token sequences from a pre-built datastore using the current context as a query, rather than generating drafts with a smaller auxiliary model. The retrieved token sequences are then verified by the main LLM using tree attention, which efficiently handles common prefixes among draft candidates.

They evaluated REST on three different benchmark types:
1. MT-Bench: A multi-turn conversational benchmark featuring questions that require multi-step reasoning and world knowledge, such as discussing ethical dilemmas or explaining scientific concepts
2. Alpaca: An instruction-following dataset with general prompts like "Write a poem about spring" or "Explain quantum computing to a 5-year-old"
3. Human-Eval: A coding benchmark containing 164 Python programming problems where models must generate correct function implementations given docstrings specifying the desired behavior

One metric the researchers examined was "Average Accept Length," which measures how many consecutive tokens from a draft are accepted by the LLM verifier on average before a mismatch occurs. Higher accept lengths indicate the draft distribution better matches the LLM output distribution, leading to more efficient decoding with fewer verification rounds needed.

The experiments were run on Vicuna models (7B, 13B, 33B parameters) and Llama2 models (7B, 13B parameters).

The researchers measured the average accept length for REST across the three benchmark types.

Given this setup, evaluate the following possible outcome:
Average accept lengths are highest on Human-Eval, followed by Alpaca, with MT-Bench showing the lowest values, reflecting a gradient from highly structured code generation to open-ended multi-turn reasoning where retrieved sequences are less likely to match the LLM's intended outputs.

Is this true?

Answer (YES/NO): NO